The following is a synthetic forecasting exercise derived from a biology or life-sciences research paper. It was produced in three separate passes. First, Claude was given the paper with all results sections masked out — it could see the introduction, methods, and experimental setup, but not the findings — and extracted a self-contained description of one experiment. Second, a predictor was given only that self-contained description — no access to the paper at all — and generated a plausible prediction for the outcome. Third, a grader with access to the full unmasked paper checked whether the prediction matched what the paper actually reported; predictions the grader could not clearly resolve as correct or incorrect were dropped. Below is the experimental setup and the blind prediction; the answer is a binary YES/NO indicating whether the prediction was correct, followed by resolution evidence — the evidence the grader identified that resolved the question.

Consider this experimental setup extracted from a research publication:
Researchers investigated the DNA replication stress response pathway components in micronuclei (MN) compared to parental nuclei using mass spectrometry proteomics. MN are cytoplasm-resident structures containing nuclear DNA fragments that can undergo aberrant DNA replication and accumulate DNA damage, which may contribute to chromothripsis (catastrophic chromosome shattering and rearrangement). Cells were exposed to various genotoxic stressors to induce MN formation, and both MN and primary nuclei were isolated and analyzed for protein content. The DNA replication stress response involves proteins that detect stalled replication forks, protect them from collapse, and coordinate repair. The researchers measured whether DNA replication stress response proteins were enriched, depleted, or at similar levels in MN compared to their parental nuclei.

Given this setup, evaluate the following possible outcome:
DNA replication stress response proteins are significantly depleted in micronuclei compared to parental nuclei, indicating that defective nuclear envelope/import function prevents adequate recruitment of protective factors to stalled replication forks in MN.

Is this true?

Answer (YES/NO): YES